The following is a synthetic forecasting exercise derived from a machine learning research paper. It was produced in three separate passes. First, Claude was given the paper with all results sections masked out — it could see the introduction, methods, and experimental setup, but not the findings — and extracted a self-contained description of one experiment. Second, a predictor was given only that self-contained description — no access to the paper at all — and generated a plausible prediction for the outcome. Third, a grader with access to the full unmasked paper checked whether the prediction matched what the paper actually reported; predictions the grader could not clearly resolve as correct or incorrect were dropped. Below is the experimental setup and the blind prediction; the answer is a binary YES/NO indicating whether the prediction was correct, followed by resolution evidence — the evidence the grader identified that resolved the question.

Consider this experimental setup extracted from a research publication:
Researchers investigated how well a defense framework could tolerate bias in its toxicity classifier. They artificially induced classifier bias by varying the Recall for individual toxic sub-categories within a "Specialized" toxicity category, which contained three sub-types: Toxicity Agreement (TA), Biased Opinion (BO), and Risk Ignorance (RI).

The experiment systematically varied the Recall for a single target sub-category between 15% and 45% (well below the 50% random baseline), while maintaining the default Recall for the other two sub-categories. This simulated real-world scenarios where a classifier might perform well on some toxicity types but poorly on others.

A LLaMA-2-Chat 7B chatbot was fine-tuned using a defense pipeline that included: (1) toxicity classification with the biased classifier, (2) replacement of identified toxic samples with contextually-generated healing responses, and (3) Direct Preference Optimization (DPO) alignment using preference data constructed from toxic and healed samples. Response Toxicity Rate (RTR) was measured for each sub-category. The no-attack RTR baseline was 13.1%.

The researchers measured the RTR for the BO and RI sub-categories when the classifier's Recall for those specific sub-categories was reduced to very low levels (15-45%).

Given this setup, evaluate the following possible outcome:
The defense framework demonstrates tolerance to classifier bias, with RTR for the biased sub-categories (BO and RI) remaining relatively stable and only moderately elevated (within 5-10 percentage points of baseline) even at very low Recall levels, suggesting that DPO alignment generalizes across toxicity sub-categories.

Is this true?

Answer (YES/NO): NO